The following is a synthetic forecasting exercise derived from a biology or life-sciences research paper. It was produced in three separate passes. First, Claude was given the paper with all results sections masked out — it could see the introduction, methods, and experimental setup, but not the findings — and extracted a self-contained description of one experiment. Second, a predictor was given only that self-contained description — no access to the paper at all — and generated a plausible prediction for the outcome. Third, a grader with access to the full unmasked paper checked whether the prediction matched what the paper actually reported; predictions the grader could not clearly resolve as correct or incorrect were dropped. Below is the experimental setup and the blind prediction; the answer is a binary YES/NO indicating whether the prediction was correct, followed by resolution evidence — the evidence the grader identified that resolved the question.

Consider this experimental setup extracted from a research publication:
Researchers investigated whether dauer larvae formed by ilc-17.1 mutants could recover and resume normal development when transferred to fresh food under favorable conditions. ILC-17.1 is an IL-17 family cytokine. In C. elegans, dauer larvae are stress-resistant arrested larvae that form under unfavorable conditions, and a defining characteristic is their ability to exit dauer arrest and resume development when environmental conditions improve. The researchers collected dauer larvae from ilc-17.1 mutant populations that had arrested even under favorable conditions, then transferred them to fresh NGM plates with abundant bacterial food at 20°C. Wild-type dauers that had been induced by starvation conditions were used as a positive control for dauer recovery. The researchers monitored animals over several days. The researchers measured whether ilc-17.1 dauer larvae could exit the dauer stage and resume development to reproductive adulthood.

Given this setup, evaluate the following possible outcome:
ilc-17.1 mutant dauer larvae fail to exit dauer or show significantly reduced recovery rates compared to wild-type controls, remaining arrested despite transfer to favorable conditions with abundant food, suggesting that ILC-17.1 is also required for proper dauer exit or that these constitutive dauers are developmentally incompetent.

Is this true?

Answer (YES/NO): NO